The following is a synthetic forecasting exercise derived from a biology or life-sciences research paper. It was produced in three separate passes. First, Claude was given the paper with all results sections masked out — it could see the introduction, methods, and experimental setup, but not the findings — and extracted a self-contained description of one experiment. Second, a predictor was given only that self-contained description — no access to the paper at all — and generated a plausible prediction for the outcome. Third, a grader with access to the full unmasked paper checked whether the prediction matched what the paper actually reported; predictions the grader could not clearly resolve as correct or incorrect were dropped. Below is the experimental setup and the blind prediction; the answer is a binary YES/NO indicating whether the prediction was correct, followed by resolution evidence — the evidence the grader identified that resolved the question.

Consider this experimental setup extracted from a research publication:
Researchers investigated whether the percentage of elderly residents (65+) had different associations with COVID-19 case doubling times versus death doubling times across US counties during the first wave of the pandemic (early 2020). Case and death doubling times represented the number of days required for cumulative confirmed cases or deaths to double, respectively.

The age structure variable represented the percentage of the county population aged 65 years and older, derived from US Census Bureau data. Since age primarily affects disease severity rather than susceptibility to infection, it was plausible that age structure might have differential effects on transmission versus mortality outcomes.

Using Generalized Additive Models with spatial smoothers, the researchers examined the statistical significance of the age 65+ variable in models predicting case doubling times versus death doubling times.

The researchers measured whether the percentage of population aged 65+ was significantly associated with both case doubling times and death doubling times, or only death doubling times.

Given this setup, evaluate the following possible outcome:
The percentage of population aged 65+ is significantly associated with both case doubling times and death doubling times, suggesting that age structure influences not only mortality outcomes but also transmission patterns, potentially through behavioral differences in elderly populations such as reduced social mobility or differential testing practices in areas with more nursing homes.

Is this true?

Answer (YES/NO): NO